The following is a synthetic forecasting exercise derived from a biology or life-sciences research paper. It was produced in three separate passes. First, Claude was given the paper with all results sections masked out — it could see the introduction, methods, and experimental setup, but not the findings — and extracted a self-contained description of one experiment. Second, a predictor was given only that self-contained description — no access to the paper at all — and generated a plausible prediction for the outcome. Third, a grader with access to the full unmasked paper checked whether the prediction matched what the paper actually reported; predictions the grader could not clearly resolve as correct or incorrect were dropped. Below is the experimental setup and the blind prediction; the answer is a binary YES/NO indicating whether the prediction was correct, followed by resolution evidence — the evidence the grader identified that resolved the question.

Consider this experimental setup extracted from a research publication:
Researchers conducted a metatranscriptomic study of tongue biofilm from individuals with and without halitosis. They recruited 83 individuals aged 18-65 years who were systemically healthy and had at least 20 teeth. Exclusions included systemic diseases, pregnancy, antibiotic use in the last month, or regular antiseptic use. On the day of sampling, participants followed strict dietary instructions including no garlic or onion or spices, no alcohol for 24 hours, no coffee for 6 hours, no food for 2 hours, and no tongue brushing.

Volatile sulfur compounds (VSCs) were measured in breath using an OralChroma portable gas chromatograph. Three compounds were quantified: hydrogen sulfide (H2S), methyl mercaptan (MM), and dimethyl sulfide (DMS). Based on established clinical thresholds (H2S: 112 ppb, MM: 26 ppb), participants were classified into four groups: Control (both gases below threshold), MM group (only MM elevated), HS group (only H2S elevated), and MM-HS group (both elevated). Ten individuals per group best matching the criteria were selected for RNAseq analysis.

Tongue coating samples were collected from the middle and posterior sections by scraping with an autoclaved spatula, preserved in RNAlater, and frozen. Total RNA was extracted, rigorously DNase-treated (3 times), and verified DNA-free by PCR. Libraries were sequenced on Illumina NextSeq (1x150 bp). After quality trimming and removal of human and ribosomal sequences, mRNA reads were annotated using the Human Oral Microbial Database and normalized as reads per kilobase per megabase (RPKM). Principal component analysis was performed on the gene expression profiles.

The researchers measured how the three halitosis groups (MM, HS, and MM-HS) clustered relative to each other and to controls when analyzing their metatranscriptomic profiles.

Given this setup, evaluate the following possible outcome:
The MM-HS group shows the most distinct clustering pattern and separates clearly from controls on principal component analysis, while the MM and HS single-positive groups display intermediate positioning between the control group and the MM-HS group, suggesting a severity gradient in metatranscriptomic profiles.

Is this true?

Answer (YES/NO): NO